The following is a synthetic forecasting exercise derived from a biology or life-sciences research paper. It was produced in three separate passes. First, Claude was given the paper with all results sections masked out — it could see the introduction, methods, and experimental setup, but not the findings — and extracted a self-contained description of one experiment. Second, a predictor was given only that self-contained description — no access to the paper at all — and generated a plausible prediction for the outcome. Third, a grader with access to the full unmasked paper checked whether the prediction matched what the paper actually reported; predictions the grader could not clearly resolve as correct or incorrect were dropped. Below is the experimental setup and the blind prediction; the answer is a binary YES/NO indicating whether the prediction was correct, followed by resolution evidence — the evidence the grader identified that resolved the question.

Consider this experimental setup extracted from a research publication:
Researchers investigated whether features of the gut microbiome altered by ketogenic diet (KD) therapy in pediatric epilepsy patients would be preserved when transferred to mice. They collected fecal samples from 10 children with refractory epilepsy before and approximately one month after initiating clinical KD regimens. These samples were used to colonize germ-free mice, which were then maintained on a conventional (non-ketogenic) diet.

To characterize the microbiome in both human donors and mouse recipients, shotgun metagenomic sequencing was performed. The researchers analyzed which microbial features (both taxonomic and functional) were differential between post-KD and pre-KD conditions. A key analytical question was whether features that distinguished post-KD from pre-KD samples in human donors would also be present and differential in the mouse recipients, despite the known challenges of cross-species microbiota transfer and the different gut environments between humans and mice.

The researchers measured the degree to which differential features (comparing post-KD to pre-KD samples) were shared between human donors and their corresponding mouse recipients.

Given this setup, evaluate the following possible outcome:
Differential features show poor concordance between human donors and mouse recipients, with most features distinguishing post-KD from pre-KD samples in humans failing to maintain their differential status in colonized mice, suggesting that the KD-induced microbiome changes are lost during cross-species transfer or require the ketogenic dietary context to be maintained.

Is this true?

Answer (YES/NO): NO